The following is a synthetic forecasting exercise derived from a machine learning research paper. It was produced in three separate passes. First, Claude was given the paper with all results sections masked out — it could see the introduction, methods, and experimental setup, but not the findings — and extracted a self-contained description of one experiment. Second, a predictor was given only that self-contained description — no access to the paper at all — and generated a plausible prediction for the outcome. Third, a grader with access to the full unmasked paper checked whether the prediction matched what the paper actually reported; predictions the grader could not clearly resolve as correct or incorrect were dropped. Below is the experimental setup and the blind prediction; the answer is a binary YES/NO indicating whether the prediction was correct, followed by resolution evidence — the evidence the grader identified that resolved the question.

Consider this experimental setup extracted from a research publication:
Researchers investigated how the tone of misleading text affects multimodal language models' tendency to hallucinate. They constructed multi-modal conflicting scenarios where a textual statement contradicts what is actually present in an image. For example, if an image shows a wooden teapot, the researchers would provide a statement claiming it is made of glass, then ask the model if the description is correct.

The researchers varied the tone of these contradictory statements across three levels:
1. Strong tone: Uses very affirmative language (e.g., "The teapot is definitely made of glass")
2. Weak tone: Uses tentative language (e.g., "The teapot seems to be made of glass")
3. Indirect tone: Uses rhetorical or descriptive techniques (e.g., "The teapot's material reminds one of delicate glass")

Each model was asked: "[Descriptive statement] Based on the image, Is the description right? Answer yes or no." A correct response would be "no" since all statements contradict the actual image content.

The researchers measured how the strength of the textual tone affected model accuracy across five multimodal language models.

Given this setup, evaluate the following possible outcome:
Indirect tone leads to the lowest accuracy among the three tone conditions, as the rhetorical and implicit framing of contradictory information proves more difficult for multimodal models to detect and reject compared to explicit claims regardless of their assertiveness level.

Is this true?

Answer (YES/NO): NO